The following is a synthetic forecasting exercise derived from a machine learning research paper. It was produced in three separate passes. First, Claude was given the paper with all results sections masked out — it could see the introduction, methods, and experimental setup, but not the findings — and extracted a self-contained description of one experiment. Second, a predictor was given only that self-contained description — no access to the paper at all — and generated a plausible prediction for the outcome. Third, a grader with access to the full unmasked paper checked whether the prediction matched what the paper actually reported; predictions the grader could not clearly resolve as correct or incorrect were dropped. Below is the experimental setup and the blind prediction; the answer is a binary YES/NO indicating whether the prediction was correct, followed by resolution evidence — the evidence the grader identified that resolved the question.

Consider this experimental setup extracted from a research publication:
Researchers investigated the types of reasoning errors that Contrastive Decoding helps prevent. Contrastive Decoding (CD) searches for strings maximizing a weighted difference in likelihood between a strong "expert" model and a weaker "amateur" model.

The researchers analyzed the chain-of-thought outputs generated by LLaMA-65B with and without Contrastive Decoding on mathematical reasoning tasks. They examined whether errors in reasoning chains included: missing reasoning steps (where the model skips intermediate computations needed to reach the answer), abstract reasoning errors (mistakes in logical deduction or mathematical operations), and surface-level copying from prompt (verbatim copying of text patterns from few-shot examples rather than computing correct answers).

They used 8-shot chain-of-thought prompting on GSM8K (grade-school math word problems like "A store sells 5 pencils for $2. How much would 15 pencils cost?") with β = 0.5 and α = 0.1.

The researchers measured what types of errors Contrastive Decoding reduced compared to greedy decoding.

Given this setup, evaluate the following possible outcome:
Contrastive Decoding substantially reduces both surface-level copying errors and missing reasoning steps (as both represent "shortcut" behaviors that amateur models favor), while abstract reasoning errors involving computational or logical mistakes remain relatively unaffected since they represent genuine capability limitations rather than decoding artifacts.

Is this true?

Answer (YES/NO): NO